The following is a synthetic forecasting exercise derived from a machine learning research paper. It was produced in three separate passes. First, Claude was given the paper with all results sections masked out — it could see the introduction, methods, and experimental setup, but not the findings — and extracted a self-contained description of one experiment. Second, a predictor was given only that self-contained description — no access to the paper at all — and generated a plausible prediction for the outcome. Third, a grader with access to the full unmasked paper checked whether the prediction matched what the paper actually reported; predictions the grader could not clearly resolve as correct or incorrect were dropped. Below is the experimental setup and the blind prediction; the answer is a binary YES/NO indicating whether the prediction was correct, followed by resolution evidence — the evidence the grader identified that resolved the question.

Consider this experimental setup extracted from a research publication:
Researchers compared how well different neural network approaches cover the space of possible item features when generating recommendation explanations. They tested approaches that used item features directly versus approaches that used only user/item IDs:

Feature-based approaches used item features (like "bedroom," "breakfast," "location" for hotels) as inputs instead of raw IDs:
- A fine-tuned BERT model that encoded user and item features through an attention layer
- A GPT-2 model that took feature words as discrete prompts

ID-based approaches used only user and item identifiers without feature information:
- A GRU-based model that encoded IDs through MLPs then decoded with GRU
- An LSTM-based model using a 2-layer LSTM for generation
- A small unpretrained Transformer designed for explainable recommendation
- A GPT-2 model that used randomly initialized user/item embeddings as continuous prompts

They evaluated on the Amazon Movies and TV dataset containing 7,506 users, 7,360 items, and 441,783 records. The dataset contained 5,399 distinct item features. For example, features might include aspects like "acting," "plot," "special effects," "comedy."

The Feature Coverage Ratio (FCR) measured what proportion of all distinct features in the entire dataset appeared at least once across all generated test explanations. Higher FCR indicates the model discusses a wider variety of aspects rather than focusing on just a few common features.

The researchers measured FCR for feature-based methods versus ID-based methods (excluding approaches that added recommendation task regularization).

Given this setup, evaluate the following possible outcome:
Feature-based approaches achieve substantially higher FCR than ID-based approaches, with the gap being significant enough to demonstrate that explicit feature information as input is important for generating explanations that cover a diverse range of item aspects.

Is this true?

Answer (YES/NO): NO